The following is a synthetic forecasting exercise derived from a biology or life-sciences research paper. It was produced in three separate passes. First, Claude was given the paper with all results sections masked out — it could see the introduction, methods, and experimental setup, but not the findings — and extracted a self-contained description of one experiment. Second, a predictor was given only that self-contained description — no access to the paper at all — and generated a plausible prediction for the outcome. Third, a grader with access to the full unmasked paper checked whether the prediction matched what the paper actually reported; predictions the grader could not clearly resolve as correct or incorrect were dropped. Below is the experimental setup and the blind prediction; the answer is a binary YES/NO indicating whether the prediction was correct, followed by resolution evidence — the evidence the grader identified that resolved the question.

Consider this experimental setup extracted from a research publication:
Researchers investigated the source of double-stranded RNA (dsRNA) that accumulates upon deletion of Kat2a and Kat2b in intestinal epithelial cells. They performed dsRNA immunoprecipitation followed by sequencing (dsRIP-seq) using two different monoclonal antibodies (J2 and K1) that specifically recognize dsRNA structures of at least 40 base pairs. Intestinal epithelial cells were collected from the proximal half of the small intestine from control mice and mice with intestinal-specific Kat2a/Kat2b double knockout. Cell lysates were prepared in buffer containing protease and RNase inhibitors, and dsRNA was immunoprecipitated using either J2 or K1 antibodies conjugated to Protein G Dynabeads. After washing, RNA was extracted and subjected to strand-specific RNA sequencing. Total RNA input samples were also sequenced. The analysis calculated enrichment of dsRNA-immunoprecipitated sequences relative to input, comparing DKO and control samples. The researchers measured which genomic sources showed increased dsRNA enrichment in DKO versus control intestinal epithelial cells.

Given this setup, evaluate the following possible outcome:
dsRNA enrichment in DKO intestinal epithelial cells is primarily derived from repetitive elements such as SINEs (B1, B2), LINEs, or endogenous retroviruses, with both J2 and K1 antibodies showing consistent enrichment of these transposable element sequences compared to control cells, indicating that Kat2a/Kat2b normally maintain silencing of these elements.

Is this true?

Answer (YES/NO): NO